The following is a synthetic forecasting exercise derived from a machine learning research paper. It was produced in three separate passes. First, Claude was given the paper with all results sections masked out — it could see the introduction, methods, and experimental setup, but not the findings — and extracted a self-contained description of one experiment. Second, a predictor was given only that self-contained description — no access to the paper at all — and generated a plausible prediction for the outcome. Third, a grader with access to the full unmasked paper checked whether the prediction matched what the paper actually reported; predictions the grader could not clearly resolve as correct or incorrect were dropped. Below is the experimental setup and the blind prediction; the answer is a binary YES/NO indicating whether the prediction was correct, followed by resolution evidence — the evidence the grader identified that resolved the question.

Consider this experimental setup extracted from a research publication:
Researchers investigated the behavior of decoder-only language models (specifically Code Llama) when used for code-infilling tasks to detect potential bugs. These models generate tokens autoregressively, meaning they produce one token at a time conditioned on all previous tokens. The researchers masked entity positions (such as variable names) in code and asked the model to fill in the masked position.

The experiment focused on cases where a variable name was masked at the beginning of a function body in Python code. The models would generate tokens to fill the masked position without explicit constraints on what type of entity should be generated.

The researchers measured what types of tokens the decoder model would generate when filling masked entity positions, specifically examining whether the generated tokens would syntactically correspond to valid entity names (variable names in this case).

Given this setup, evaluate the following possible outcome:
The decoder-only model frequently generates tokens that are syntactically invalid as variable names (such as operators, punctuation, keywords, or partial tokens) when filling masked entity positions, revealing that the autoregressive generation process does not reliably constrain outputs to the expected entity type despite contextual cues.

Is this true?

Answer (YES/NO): YES